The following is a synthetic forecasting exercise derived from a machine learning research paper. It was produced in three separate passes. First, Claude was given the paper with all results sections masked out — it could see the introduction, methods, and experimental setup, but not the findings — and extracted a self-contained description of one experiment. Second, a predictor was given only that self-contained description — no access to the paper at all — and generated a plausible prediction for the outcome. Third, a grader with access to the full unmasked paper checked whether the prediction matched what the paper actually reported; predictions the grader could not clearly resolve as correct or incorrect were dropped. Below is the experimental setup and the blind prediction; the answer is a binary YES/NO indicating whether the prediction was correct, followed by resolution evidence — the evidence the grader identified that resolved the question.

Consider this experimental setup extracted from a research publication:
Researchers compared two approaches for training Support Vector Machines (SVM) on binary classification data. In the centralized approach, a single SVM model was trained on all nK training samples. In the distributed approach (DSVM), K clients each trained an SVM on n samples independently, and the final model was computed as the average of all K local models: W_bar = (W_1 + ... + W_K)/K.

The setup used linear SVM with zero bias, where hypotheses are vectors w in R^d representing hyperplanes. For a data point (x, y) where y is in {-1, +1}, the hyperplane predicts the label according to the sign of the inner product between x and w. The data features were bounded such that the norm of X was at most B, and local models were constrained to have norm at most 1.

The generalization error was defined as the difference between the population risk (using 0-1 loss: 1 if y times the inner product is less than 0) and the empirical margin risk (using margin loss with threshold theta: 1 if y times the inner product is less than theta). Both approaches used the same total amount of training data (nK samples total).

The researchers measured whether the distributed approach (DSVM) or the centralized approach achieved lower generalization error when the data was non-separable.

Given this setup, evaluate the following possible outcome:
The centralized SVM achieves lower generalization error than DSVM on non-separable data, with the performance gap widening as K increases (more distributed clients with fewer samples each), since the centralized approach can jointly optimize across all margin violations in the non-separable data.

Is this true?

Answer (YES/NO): NO